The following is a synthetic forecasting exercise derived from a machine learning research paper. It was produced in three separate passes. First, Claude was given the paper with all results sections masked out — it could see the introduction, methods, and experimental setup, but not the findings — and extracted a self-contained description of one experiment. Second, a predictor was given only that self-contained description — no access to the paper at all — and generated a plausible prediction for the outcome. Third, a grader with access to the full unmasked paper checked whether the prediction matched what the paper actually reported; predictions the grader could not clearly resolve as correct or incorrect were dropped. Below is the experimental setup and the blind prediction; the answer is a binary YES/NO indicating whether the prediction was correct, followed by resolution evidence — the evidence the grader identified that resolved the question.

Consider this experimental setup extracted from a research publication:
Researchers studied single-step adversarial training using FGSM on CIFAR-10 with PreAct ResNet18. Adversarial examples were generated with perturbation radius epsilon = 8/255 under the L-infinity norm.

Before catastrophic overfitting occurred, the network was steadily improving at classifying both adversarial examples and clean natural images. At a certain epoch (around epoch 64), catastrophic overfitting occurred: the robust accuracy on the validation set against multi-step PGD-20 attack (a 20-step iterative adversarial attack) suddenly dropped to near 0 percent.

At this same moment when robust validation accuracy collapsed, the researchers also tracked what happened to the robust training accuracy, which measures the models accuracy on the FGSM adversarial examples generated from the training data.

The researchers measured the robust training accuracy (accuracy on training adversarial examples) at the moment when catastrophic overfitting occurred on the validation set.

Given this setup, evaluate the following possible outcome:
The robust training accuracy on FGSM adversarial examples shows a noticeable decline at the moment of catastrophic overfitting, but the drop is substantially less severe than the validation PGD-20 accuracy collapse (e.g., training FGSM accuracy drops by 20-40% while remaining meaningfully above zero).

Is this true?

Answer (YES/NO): NO